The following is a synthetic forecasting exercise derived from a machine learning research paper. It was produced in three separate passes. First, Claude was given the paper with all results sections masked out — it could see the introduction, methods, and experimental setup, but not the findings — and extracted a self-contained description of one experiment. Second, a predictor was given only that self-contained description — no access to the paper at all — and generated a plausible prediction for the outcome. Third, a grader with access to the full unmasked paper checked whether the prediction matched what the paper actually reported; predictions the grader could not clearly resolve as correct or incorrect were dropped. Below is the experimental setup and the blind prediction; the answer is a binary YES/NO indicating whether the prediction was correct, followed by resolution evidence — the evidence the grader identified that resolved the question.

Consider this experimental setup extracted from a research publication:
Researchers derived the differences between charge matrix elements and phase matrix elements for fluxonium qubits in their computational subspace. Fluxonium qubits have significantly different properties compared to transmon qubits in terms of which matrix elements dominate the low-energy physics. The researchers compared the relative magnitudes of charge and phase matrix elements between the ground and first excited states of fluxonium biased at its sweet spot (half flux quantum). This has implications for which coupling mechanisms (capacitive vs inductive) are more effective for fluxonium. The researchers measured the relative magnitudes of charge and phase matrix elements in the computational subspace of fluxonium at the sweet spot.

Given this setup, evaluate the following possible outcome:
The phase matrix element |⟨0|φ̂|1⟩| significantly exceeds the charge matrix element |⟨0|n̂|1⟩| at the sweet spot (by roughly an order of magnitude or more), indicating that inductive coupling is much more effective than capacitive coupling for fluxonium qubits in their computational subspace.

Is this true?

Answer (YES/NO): YES